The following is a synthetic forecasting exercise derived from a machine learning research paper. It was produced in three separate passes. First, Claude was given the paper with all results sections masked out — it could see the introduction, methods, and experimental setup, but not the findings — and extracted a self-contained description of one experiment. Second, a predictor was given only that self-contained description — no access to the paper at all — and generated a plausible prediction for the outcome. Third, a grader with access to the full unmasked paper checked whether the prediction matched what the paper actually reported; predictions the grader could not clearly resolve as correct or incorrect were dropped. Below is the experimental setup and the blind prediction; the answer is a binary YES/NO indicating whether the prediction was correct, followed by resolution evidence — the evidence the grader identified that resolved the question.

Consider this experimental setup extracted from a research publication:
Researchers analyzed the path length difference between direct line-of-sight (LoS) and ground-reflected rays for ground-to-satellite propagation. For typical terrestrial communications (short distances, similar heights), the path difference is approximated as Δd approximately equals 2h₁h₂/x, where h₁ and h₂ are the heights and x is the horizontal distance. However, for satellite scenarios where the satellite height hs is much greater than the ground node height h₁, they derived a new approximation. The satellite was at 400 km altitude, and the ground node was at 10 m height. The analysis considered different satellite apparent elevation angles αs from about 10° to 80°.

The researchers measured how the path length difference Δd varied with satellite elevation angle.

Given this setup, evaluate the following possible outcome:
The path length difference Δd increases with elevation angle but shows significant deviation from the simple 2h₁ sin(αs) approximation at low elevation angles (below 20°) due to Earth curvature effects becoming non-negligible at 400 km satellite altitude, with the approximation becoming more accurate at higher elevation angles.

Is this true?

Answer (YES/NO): NO